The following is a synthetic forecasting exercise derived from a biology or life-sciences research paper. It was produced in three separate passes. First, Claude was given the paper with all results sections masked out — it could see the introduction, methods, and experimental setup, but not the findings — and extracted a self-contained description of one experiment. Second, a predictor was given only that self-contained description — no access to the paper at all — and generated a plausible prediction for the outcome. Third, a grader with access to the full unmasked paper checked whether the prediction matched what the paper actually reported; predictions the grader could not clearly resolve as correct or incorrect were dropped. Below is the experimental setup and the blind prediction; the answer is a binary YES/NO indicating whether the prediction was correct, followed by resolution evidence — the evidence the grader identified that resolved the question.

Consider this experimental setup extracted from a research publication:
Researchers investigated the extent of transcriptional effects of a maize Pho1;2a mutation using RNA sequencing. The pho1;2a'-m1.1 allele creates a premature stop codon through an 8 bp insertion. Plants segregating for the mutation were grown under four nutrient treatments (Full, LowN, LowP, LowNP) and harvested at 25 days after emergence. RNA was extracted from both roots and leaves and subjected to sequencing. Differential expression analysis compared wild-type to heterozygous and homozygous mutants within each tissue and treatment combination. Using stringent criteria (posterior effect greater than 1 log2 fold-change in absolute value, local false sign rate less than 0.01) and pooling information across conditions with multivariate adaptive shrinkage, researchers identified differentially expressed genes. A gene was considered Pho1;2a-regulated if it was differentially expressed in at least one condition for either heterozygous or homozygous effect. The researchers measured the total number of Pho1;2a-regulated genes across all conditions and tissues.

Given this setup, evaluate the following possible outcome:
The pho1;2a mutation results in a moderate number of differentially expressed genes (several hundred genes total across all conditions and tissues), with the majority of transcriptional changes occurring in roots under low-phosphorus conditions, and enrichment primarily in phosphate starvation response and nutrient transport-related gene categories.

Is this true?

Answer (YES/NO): NO